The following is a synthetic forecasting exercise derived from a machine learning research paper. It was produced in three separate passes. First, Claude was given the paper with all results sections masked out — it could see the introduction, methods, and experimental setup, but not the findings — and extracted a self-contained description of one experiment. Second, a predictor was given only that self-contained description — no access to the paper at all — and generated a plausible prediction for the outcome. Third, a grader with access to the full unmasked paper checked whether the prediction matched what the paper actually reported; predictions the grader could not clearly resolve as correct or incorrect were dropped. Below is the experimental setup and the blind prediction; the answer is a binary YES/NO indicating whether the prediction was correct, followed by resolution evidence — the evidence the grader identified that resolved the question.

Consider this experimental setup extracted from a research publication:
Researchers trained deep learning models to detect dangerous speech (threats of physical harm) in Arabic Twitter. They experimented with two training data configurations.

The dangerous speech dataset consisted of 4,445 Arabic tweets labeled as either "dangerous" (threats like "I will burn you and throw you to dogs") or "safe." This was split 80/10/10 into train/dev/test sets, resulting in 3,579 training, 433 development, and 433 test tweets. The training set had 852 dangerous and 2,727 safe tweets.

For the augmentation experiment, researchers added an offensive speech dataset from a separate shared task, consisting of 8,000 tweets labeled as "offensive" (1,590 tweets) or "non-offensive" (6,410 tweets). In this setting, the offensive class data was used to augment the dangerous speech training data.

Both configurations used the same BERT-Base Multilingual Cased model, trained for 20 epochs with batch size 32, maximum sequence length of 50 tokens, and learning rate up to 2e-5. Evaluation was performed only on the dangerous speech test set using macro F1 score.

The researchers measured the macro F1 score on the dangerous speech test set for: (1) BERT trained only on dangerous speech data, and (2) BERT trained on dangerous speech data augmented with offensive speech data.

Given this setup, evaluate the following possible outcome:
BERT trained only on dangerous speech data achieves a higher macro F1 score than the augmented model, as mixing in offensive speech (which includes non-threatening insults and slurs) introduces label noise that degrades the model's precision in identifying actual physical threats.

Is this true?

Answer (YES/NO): YES